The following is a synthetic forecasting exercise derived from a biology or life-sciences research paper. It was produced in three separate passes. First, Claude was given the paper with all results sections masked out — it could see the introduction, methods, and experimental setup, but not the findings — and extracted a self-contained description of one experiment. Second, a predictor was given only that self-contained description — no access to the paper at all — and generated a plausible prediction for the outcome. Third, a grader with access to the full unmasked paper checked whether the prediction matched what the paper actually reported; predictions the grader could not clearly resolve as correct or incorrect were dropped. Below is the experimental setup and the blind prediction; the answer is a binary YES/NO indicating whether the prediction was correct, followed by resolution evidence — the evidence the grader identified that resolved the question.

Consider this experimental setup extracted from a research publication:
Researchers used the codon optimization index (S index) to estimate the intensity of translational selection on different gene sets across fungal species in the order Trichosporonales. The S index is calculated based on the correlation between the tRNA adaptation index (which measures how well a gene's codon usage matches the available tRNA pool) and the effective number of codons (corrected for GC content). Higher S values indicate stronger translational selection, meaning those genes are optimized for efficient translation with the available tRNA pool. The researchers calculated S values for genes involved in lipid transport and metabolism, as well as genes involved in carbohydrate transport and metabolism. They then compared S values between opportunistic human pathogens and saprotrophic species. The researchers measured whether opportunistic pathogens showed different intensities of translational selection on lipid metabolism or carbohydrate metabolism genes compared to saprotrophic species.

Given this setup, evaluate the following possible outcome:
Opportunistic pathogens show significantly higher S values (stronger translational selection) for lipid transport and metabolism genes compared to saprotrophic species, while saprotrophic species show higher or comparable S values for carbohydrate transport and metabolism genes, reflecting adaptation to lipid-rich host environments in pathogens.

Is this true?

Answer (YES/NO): YES